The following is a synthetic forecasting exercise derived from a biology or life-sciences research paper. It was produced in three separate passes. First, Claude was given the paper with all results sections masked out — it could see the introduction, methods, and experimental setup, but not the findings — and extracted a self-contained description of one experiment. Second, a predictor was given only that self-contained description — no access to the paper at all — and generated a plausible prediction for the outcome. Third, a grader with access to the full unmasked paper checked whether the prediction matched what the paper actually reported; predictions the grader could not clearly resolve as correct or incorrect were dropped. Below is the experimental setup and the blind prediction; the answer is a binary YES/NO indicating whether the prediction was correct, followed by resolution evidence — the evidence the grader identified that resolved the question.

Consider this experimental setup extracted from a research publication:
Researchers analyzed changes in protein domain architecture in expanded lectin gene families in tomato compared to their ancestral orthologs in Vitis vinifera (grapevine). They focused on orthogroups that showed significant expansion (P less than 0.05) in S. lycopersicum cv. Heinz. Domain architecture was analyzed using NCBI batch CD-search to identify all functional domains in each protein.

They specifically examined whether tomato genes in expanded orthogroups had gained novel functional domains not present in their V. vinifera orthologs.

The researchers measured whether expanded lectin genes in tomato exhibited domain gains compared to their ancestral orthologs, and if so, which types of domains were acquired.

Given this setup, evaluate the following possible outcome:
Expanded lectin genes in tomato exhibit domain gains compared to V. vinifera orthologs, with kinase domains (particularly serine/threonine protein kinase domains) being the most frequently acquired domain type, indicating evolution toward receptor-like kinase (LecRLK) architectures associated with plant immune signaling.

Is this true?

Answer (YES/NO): NO